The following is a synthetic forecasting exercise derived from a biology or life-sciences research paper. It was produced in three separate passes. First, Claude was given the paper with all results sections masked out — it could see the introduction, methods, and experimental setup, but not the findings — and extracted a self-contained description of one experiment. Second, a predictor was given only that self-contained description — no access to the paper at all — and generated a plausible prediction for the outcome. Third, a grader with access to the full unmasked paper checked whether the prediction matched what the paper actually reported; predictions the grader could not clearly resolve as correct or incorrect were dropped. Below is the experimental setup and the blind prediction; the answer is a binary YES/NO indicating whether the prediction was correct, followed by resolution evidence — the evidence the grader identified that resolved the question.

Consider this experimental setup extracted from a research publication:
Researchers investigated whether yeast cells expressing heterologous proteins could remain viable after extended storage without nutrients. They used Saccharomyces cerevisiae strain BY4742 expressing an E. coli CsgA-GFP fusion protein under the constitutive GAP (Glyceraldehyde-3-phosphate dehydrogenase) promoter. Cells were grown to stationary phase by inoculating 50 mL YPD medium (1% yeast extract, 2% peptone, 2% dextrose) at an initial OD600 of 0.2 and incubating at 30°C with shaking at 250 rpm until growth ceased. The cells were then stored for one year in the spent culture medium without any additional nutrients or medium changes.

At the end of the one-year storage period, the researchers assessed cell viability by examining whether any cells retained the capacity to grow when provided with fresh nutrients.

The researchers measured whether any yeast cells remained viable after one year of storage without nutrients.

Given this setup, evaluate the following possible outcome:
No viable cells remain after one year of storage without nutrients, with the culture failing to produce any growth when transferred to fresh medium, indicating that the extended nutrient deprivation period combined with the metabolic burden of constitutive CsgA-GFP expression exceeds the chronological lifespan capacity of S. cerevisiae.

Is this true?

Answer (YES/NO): NO